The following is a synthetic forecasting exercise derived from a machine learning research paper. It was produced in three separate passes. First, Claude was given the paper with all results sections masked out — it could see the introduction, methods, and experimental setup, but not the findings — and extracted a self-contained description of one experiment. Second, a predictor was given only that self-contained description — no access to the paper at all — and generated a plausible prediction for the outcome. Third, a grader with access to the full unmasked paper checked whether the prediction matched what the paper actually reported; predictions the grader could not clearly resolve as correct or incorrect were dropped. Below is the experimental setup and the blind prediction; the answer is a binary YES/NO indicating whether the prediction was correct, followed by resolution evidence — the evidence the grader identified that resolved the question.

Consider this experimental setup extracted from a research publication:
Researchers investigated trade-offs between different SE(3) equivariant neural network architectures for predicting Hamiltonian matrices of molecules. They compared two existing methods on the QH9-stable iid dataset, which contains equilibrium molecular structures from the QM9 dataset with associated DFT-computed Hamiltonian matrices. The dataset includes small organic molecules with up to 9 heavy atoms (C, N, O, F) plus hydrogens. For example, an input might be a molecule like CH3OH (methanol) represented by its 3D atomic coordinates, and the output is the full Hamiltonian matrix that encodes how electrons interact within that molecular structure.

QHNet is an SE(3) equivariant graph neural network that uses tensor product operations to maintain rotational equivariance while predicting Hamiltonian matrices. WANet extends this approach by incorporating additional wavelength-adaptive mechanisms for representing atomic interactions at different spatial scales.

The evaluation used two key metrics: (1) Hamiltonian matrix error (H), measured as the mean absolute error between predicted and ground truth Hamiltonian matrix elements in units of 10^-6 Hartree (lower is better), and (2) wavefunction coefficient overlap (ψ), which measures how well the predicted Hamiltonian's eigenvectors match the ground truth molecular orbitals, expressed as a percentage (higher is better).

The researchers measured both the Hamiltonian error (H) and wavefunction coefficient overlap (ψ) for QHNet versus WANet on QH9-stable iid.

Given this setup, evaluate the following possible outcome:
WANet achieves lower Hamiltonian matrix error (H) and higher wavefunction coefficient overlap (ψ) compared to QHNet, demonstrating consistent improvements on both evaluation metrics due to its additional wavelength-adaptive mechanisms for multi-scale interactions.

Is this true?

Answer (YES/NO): NO